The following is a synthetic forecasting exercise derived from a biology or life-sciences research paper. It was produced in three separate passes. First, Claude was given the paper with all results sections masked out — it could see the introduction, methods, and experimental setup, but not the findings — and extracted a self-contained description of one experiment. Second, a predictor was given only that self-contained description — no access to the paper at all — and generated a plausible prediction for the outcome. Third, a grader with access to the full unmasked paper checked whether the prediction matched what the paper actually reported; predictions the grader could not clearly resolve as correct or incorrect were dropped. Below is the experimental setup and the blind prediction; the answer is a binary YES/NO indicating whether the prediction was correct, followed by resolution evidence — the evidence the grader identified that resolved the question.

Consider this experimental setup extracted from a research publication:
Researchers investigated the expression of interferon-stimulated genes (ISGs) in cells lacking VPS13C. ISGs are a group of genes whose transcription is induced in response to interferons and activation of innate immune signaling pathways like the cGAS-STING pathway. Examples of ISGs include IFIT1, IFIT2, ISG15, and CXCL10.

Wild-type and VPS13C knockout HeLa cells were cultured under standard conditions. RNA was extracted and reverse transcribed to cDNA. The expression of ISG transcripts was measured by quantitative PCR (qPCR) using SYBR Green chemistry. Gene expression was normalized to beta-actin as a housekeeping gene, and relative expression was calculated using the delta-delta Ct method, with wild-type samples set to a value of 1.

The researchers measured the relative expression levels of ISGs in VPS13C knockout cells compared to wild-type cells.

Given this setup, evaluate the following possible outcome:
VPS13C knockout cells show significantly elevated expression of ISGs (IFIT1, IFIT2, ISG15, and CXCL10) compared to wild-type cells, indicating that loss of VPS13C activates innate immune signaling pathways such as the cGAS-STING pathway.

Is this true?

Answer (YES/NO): NO